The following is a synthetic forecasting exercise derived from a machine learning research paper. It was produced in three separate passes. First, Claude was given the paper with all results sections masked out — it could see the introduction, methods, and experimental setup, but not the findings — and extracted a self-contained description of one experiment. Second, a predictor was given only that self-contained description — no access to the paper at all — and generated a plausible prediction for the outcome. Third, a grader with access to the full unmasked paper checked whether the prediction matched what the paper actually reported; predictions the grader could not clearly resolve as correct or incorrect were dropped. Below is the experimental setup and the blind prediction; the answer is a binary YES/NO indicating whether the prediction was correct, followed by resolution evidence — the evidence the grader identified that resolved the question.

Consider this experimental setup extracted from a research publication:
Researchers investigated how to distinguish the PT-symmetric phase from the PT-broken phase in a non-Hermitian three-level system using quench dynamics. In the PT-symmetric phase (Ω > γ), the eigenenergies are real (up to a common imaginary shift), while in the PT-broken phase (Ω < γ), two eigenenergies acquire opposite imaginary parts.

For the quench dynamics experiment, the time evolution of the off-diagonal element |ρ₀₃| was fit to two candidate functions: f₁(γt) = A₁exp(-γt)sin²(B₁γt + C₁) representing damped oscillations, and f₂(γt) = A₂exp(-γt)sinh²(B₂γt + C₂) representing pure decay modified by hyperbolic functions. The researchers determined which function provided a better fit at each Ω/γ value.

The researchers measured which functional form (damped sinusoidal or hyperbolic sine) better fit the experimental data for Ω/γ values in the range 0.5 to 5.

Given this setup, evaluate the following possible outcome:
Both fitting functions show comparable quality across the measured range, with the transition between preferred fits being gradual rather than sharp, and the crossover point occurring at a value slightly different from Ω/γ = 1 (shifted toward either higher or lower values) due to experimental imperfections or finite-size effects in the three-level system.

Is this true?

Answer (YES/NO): NO